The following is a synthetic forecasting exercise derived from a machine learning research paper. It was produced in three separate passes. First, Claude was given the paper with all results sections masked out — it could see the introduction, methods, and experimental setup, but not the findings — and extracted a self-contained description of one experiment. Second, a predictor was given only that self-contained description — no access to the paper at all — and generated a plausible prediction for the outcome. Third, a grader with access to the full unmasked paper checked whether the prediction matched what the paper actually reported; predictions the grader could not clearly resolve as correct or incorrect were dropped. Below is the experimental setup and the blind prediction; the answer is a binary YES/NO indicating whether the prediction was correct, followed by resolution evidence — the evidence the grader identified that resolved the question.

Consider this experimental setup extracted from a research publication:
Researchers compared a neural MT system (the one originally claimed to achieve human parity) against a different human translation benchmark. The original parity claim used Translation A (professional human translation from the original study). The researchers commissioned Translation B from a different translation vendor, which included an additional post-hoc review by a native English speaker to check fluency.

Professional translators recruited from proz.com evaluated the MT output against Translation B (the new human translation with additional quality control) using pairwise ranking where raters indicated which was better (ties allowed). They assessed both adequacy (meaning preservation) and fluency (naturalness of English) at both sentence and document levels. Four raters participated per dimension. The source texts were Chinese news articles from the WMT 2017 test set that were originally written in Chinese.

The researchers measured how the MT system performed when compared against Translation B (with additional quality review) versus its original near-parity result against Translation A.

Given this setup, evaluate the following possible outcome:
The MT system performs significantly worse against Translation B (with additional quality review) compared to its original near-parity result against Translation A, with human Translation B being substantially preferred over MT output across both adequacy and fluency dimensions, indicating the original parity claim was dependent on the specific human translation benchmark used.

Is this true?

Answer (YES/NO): NO